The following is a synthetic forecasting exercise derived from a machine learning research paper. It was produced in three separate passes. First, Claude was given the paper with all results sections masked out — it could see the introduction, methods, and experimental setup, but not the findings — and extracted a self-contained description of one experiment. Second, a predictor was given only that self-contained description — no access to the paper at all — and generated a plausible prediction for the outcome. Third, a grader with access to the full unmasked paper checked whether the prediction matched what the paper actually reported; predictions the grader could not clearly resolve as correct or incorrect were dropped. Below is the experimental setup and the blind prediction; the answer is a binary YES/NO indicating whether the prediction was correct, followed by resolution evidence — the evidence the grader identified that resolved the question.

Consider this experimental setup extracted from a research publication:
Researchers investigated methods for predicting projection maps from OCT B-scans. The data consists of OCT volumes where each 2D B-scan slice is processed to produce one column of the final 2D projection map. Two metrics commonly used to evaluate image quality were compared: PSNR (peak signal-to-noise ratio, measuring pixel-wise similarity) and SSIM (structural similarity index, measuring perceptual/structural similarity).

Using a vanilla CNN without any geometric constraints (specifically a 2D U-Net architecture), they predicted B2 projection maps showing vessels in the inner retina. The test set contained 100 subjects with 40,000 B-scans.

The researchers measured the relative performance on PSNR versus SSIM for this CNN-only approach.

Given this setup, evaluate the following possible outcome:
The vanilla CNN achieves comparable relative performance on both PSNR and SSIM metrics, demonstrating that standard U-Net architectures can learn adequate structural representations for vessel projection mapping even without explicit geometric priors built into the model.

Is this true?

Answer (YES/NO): NO